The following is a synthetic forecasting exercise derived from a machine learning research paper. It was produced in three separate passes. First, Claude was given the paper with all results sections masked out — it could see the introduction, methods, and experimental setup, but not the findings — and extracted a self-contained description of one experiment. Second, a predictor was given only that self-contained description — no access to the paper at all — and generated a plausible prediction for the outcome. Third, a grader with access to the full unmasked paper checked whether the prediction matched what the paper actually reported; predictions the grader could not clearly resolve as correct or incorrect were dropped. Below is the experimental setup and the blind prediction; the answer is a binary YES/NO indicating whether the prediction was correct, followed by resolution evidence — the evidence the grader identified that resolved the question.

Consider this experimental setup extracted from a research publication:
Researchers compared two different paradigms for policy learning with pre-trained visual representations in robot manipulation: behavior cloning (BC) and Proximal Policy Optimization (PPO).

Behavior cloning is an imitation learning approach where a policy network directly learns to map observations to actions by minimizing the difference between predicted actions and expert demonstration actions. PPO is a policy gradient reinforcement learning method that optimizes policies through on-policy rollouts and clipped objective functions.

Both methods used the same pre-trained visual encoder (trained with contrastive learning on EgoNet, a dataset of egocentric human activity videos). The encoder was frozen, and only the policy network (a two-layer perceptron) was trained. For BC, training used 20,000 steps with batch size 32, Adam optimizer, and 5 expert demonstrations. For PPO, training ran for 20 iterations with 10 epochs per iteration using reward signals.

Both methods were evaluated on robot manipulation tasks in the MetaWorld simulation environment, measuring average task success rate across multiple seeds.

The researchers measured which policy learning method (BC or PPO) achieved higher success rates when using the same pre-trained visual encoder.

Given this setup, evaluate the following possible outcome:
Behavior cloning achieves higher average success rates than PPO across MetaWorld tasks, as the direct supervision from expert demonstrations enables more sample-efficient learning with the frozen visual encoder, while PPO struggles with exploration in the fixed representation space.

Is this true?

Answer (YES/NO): YES